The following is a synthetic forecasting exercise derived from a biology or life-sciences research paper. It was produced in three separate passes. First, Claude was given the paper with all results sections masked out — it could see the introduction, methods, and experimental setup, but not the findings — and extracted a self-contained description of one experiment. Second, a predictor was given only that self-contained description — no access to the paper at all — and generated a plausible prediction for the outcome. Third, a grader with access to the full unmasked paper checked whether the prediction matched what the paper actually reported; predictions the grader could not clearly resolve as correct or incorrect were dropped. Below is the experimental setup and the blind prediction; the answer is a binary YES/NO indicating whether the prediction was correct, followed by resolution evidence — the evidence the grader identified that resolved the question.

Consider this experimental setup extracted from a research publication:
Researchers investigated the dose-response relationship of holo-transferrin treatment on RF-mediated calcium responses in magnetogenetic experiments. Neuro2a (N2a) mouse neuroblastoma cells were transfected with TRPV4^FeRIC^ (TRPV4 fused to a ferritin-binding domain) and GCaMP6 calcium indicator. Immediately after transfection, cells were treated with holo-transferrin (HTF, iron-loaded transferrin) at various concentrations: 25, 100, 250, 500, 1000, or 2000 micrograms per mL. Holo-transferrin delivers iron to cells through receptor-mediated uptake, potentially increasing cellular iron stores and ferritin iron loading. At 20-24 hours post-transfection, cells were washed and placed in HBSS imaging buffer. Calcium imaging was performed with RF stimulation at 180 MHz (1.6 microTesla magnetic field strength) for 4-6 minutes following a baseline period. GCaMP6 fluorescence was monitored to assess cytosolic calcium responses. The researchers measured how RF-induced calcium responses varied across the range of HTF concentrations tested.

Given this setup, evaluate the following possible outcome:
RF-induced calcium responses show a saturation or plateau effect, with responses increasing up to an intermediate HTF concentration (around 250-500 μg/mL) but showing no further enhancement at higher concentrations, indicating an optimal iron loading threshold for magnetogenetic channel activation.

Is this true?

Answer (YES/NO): NO